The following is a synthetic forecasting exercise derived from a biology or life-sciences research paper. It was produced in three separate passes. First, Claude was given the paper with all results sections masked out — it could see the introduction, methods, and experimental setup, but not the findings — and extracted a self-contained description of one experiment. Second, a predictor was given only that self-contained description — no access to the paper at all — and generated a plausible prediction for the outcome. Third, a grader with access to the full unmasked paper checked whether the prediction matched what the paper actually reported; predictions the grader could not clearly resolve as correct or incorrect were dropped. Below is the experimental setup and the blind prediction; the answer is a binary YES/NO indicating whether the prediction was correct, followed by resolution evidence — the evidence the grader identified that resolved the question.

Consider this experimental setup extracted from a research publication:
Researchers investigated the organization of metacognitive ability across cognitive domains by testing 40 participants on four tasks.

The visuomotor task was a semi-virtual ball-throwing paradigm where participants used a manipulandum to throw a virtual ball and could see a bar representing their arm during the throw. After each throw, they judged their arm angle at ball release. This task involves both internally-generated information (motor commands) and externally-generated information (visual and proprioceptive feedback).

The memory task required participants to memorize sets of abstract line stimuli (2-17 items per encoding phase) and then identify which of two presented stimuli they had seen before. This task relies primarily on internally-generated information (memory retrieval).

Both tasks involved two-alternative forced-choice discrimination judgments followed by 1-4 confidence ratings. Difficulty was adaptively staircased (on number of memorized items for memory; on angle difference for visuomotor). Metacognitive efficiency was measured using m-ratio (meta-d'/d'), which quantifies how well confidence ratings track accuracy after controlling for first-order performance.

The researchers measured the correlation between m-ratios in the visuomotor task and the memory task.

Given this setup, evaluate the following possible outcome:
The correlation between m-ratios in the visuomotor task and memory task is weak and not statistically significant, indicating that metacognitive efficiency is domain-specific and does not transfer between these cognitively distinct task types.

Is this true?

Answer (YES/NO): NO